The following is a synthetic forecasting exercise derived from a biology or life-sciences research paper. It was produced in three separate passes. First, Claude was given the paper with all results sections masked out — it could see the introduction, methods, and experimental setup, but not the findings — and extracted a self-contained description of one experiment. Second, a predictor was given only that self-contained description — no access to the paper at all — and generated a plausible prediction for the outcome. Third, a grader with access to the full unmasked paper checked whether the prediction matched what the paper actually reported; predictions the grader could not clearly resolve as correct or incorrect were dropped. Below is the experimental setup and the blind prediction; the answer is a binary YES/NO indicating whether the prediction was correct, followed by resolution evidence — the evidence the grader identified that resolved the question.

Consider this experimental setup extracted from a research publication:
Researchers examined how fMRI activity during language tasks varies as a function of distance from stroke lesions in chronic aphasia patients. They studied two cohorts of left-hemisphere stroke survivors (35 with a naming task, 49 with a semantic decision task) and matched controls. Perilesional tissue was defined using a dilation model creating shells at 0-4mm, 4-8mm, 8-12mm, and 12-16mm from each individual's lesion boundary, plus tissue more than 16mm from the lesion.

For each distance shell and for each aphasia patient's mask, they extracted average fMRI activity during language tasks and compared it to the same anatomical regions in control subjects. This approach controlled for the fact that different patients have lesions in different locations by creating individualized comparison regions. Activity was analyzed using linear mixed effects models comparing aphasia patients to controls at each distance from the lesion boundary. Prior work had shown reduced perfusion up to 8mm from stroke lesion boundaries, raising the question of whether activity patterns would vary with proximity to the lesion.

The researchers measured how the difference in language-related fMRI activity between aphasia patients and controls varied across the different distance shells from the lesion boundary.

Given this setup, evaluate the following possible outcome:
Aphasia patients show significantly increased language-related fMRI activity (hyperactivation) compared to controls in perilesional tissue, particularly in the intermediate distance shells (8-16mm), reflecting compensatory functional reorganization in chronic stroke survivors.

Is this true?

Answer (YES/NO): NO